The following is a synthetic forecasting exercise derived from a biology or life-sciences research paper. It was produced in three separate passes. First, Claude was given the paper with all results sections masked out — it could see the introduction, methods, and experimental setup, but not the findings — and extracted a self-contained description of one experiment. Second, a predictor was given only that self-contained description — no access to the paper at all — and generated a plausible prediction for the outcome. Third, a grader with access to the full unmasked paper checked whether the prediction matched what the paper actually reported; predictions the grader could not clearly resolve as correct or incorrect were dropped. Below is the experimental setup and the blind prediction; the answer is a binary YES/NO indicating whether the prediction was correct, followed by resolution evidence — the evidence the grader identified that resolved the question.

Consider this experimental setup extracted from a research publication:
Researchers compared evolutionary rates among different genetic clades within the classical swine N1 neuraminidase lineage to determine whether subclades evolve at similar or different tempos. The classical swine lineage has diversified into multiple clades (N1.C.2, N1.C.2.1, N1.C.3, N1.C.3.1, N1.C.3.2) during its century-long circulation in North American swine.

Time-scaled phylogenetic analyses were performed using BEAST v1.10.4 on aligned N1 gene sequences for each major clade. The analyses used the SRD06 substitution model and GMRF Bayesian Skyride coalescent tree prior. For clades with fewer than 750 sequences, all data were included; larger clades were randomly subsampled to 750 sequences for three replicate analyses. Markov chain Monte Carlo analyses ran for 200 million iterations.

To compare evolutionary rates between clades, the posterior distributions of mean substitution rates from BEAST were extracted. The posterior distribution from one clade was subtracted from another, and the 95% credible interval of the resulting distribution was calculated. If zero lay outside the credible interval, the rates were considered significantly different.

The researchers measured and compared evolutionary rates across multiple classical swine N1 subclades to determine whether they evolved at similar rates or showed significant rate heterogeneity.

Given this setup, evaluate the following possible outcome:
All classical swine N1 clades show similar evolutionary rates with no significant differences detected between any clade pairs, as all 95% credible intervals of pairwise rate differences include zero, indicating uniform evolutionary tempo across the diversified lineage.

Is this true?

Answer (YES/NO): NO